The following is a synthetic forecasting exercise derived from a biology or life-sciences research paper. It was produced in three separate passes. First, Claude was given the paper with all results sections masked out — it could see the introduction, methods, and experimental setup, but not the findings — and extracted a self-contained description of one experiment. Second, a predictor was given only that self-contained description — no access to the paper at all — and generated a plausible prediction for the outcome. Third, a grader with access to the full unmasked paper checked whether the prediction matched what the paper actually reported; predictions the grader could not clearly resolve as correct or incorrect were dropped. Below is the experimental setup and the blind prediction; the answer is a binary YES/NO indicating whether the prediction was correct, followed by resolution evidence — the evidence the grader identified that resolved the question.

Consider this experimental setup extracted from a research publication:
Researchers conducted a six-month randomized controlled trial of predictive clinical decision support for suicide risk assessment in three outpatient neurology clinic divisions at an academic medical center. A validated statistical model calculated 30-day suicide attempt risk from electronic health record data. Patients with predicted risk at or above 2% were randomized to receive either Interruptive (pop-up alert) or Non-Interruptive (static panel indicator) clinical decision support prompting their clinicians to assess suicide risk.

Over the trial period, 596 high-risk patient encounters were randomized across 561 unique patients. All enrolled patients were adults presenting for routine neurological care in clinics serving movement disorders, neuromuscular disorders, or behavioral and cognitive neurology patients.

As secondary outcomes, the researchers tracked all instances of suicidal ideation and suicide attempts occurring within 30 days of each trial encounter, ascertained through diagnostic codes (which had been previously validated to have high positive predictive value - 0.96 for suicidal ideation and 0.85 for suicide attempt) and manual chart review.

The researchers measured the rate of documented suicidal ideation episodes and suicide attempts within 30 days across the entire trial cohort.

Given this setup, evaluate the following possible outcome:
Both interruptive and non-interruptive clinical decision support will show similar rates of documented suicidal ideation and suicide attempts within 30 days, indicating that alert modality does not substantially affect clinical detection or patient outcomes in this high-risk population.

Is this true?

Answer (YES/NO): NO